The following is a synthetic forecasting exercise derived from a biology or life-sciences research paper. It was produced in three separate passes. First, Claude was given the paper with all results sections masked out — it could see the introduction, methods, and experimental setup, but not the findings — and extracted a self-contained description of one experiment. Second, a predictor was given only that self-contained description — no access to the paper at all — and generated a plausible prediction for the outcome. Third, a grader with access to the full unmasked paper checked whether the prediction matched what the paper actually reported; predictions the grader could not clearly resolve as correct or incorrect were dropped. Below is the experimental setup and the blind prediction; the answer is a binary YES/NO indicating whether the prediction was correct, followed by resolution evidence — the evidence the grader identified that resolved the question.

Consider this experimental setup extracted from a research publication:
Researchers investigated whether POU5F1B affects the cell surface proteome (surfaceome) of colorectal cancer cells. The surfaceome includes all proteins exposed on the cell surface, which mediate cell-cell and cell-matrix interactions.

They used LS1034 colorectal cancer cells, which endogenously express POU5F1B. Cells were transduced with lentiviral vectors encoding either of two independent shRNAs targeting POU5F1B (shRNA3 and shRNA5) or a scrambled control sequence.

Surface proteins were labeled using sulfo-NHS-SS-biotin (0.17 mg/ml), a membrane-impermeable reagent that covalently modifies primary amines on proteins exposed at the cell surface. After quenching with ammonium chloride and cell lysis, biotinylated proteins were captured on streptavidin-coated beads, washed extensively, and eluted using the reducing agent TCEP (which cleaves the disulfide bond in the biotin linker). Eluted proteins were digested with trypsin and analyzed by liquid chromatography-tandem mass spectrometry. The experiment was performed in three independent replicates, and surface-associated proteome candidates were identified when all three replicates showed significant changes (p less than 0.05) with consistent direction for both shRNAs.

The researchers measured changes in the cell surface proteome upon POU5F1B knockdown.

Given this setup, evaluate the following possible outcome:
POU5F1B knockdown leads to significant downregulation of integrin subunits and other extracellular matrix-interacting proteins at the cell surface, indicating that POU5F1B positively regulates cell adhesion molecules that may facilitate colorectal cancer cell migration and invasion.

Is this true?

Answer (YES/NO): YES